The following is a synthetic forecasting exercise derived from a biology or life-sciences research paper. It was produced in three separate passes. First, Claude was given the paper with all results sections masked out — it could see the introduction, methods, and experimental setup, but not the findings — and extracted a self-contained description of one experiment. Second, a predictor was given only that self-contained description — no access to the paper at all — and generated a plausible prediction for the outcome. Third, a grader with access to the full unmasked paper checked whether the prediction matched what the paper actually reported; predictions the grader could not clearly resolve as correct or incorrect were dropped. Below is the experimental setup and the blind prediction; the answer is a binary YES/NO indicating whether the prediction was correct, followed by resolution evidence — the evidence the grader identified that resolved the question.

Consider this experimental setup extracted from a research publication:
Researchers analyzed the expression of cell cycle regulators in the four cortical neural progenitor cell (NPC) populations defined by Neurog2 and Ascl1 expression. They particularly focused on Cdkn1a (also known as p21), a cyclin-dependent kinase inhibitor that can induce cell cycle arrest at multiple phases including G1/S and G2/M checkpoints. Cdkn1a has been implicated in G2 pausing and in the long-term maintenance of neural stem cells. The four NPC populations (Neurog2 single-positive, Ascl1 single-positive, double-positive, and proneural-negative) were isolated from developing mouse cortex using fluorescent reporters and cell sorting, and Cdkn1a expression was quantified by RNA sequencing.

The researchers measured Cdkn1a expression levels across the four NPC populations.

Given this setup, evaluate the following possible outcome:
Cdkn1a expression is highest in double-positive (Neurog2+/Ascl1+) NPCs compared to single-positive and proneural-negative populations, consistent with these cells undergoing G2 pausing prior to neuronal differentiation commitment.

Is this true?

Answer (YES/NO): YES